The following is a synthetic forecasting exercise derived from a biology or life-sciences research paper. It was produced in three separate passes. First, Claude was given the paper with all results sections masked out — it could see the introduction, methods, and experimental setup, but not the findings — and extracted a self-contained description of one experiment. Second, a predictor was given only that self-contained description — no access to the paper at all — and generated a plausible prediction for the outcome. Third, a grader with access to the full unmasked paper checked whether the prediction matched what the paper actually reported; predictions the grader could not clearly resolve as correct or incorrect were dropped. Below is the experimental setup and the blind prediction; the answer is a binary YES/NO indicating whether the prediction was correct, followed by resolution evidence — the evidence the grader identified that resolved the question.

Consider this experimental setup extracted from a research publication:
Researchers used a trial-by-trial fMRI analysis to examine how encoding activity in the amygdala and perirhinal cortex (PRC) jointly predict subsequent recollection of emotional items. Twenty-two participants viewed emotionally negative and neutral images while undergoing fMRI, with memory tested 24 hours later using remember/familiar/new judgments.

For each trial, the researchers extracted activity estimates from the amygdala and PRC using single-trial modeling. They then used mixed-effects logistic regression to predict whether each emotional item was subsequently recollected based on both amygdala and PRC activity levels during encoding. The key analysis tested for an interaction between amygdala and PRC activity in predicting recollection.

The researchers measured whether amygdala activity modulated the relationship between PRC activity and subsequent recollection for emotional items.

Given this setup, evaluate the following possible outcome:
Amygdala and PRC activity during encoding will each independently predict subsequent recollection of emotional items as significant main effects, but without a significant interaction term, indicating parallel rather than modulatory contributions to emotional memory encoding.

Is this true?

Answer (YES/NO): NO